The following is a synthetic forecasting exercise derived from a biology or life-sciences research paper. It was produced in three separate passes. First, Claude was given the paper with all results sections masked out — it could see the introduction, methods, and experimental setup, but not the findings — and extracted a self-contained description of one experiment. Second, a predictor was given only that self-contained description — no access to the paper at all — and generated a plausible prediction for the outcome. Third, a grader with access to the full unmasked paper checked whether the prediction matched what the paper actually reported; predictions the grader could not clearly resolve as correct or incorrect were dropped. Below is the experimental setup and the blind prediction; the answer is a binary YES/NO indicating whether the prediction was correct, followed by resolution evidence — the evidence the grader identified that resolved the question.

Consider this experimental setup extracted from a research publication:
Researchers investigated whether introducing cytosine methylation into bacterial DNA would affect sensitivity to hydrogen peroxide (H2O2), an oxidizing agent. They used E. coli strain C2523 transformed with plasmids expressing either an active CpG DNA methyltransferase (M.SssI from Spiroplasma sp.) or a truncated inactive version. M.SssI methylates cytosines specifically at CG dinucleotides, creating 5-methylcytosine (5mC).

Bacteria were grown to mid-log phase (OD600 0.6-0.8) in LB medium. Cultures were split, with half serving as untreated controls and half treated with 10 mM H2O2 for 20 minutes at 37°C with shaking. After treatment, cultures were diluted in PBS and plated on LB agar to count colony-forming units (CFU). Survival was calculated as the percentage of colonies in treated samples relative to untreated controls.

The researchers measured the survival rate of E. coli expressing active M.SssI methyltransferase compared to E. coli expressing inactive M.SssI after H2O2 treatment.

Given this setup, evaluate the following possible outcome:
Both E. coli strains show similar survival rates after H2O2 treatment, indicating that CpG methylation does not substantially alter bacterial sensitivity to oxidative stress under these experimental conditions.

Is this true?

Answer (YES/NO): NO